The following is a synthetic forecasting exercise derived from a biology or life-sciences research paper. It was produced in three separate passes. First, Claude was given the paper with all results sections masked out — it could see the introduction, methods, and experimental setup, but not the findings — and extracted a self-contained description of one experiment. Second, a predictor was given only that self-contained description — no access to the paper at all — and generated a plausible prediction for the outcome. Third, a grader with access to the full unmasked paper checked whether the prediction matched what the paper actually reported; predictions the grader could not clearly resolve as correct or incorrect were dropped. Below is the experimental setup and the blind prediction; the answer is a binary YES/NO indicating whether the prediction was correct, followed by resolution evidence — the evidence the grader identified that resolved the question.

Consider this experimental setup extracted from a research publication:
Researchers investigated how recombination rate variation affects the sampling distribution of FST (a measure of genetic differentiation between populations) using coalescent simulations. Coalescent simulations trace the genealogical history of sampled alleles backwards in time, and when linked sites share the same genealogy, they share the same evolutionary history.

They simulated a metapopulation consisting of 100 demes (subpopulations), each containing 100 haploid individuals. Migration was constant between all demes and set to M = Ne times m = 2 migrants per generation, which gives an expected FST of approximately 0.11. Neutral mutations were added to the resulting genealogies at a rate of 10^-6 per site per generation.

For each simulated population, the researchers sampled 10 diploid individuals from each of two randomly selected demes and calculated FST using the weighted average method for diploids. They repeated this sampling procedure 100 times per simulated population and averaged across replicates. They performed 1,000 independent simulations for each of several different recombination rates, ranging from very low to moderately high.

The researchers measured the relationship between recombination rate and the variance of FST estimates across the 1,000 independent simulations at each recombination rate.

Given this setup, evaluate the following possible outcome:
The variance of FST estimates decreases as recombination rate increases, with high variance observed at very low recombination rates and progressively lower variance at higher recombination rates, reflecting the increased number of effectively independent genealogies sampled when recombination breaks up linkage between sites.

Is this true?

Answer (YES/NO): YES